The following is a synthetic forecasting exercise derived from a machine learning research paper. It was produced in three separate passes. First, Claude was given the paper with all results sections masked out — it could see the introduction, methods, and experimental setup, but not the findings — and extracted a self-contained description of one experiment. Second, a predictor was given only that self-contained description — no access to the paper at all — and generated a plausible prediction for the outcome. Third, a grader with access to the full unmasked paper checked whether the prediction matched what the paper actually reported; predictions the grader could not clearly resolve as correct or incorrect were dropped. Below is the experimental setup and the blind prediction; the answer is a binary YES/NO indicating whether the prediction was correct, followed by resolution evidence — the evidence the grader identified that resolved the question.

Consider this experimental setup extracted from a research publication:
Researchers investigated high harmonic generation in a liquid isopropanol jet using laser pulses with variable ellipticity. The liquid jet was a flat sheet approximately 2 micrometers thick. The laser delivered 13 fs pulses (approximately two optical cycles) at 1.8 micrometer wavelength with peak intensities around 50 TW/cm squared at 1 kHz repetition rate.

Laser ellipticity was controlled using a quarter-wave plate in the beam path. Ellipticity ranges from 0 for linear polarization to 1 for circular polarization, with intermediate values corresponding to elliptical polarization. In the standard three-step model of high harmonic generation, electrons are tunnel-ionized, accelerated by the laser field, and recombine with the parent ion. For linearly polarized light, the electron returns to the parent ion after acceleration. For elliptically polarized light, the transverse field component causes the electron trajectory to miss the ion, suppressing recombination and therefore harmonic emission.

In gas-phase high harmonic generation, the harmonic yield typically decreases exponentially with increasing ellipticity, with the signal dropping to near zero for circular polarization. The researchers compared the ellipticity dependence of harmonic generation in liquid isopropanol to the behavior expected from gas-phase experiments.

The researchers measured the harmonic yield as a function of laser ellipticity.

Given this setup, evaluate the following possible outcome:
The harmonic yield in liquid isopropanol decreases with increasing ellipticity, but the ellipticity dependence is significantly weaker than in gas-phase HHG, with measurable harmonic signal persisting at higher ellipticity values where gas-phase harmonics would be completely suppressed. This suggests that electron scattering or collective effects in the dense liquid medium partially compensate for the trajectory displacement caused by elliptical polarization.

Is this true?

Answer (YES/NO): NO